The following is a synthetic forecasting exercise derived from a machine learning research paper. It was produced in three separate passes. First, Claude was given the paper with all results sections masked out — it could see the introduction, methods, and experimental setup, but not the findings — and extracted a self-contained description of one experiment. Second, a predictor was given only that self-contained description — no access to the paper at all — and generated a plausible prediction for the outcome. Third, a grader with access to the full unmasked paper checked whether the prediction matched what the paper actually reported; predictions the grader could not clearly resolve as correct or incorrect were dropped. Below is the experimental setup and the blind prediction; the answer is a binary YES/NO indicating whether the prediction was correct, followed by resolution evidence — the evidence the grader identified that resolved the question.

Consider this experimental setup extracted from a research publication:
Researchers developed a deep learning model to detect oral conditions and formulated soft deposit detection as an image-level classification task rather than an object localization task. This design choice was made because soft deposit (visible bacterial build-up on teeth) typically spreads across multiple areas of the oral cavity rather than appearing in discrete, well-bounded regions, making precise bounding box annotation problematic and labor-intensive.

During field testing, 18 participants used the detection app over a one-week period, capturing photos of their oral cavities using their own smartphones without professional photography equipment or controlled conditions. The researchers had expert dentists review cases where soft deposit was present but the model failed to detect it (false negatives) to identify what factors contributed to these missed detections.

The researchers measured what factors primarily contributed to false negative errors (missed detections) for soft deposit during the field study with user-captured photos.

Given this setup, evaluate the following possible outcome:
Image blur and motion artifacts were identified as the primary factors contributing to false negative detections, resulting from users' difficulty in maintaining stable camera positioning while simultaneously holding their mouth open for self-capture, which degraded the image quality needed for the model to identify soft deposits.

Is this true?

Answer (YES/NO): NO